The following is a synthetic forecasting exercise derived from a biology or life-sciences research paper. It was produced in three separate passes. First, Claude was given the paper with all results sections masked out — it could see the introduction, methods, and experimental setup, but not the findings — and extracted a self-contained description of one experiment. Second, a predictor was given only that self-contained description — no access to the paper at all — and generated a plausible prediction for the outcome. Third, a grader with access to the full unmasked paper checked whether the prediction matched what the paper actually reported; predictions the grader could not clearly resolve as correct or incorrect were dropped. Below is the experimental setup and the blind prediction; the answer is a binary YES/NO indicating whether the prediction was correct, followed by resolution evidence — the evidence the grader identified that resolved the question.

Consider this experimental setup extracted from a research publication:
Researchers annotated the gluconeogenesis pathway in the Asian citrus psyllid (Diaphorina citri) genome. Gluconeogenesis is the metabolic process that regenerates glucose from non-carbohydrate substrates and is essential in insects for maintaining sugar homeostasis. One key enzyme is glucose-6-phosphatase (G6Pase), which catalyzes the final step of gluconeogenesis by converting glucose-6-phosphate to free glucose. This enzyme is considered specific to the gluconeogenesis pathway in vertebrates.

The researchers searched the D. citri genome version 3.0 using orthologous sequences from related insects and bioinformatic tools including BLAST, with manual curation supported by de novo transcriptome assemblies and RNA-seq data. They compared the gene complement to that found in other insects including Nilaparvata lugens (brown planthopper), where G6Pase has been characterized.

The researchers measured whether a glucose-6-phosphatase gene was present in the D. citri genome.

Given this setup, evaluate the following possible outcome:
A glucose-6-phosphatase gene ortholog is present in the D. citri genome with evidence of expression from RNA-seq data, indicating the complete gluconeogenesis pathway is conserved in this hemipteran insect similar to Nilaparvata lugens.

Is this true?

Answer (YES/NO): NO